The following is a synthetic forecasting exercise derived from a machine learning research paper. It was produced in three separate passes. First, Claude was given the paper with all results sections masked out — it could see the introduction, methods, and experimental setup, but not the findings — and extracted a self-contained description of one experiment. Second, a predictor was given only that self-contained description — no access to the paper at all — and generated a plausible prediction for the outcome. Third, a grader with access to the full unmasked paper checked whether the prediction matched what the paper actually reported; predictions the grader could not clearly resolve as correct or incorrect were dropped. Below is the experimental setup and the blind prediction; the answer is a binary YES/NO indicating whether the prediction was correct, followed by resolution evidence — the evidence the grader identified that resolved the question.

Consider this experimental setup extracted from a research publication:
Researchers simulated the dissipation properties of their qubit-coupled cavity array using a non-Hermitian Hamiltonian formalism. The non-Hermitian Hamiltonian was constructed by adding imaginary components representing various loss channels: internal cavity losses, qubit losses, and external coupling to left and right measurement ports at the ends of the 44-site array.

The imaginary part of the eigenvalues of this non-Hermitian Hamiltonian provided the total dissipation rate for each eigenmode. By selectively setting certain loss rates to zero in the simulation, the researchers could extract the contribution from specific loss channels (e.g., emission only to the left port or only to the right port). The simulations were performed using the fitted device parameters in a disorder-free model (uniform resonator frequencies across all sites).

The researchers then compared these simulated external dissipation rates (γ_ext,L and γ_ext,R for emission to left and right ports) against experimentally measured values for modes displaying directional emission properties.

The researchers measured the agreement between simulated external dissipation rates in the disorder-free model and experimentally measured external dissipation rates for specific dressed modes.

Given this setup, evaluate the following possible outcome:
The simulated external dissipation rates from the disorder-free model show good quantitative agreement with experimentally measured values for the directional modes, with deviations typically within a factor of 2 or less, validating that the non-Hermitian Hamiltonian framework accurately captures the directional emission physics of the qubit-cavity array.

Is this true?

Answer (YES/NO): NO